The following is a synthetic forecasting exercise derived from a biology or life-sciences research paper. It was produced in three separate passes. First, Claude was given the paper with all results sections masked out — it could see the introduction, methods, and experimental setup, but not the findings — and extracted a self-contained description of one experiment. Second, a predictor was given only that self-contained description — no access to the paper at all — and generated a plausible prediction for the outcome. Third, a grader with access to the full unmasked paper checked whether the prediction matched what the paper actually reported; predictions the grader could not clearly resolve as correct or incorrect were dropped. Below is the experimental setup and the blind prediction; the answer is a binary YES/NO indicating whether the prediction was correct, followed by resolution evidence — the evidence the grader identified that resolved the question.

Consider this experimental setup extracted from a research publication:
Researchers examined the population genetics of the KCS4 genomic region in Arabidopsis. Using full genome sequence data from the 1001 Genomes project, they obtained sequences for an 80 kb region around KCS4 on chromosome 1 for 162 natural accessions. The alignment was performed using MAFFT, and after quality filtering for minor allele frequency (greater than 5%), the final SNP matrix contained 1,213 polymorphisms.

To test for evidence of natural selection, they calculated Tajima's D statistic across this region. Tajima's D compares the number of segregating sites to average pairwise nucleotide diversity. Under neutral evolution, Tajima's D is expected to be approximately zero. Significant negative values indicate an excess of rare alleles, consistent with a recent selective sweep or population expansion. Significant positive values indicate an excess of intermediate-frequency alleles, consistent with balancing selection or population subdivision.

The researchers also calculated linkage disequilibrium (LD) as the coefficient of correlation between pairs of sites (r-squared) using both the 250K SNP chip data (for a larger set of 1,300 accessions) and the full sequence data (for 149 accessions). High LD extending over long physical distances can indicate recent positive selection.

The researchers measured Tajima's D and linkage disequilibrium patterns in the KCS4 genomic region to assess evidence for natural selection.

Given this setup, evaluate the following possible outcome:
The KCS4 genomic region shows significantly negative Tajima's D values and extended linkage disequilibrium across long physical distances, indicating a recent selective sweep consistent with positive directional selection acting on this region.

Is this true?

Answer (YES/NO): YES